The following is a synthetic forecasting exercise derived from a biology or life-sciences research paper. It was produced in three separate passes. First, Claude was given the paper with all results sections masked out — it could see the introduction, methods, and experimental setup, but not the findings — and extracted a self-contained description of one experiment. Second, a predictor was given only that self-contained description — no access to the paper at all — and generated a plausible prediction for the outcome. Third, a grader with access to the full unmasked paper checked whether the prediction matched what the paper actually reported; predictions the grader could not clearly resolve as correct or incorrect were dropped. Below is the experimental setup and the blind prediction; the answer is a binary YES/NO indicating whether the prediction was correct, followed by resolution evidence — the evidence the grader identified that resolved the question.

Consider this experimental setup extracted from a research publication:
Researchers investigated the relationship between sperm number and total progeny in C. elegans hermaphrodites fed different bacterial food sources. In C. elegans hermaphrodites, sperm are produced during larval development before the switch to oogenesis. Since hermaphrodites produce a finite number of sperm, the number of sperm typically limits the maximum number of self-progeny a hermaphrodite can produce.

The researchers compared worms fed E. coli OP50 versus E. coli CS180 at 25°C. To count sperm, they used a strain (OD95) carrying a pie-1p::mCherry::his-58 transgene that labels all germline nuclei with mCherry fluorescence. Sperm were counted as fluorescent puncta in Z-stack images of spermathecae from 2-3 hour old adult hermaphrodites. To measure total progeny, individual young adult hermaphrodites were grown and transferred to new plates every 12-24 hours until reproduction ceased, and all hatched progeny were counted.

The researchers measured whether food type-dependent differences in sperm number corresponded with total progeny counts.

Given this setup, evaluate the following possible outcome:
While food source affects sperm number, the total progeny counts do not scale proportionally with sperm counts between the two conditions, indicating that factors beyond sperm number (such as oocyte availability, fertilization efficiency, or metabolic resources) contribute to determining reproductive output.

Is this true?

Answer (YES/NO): NO